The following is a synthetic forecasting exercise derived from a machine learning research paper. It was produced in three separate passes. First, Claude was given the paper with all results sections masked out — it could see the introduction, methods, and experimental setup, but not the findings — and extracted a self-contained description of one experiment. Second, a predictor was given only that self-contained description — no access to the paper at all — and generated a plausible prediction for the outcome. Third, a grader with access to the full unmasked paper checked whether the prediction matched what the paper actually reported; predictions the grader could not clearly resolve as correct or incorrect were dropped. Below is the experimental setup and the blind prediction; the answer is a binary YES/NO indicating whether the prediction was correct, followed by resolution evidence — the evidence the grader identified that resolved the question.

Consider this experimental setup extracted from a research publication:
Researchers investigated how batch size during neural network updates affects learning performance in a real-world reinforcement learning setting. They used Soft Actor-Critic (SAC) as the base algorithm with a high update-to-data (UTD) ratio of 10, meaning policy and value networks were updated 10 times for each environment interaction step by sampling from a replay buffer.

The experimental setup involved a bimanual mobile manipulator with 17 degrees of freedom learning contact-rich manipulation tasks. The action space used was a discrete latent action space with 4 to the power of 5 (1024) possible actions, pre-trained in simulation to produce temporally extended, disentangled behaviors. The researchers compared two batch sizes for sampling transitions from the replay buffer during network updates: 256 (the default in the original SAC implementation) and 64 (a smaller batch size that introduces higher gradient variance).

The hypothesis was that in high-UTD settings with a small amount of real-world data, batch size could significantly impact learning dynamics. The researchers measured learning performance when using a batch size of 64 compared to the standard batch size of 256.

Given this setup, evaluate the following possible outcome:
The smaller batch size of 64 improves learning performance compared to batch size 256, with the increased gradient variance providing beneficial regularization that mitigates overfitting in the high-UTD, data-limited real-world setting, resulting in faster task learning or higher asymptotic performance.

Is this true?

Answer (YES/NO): YES